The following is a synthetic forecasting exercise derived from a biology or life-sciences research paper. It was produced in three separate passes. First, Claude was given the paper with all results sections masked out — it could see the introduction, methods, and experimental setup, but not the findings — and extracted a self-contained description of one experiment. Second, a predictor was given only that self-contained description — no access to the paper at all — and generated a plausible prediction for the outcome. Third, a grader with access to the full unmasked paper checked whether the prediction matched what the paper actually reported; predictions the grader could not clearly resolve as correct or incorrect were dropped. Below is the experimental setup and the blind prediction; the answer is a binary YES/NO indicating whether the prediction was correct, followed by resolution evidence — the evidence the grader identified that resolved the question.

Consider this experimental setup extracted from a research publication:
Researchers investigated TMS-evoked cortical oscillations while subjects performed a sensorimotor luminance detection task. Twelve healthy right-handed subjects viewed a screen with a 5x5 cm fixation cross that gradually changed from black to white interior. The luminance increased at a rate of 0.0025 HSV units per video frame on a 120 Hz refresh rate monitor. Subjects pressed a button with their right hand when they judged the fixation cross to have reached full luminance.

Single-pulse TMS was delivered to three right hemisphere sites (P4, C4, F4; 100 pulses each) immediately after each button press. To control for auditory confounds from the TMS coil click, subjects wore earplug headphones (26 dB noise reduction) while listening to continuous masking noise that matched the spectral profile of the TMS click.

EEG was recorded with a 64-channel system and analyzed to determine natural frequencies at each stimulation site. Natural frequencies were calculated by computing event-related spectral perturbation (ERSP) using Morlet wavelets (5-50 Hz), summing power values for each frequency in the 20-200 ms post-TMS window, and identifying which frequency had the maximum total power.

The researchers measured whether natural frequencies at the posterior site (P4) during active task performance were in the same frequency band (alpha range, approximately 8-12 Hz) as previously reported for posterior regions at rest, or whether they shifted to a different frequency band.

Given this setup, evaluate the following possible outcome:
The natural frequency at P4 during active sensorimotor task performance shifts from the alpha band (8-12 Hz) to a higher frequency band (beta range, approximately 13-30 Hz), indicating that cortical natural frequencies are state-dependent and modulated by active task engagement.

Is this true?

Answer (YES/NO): NO